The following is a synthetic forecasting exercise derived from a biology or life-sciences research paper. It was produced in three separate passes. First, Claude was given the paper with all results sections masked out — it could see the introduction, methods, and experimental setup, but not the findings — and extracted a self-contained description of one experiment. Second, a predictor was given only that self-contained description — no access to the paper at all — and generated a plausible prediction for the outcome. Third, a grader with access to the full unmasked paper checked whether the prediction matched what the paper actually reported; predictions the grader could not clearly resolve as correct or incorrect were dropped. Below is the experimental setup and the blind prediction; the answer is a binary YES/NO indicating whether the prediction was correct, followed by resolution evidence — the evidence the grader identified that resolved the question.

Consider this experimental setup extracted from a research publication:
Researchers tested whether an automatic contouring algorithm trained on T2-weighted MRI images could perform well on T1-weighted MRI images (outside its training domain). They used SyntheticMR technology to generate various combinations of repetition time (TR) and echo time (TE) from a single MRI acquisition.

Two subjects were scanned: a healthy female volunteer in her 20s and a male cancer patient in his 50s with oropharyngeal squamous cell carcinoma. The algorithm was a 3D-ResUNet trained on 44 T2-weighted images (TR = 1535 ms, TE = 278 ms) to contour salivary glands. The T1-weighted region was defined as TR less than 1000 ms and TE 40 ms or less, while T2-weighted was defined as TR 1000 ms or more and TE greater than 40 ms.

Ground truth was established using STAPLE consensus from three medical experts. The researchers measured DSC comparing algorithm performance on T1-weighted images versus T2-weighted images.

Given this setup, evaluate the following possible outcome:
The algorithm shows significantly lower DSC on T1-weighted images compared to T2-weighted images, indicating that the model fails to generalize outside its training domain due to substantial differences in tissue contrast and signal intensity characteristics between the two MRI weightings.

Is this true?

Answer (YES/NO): NO